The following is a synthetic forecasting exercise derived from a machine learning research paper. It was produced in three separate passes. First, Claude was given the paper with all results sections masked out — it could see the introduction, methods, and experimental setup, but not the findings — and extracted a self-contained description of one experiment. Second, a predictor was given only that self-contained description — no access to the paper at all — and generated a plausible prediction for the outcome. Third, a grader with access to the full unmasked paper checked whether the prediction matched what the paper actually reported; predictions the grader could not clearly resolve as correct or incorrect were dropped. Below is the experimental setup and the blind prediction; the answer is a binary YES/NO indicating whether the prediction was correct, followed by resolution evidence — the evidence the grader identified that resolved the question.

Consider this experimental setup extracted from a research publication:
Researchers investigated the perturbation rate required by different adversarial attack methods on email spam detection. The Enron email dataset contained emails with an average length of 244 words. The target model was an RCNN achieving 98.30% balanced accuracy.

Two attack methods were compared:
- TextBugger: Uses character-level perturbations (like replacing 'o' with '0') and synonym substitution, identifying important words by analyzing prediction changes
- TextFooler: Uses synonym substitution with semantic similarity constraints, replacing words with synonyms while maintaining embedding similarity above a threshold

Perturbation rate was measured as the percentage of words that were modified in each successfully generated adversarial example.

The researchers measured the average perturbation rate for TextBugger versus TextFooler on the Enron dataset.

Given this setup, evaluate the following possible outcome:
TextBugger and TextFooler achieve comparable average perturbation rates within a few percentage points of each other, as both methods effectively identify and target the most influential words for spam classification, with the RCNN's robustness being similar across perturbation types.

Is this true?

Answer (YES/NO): NO